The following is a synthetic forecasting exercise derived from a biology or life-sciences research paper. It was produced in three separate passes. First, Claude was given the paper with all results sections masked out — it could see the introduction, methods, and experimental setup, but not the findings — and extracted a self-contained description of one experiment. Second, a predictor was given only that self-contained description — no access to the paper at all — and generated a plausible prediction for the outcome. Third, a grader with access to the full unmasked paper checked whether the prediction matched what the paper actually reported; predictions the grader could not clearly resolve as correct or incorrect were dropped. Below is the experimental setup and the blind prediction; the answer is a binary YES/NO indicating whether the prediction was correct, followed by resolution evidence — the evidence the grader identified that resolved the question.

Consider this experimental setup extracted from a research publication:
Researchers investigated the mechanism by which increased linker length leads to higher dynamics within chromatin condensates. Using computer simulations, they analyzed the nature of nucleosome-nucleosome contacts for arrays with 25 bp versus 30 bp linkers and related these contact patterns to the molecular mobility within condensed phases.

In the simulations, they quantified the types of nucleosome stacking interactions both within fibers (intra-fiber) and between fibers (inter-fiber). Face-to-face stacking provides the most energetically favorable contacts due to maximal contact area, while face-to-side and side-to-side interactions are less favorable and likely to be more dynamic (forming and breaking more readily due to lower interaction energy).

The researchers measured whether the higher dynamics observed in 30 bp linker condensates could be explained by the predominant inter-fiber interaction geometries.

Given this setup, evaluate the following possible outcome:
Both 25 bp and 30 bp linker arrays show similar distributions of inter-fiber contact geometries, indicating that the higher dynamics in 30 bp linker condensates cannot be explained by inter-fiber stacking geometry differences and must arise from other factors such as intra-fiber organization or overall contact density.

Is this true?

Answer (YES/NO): NO